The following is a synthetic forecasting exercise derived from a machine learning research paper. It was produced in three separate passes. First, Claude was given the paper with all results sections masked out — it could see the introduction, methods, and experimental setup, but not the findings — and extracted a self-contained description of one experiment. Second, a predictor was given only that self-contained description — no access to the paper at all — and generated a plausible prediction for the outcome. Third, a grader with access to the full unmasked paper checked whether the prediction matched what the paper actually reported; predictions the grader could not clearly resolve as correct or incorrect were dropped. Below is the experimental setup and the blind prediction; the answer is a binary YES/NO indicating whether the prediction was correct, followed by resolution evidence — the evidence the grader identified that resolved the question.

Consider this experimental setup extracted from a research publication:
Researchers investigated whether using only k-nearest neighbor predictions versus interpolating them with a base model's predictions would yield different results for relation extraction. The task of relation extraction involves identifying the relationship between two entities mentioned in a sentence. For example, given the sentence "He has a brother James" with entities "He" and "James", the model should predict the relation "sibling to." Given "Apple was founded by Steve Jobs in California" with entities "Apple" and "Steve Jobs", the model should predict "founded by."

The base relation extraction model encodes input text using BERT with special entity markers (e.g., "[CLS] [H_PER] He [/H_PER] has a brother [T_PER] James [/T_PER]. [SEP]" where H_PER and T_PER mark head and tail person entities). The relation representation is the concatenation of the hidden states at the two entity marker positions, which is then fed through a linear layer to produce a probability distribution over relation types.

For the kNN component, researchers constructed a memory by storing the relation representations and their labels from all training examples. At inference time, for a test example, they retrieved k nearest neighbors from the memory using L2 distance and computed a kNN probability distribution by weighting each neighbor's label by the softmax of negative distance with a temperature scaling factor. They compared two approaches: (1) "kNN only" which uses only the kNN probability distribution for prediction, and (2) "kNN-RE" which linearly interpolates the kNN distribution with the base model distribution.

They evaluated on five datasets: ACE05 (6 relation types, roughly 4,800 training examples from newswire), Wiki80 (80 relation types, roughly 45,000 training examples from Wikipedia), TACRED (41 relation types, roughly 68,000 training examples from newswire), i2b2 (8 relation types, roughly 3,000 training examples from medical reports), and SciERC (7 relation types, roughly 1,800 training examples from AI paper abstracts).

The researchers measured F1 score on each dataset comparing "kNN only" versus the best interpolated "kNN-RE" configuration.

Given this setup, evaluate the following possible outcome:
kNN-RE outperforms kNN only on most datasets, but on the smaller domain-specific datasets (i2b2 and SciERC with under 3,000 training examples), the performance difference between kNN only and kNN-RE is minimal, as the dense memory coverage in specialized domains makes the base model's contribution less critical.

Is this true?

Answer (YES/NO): NO